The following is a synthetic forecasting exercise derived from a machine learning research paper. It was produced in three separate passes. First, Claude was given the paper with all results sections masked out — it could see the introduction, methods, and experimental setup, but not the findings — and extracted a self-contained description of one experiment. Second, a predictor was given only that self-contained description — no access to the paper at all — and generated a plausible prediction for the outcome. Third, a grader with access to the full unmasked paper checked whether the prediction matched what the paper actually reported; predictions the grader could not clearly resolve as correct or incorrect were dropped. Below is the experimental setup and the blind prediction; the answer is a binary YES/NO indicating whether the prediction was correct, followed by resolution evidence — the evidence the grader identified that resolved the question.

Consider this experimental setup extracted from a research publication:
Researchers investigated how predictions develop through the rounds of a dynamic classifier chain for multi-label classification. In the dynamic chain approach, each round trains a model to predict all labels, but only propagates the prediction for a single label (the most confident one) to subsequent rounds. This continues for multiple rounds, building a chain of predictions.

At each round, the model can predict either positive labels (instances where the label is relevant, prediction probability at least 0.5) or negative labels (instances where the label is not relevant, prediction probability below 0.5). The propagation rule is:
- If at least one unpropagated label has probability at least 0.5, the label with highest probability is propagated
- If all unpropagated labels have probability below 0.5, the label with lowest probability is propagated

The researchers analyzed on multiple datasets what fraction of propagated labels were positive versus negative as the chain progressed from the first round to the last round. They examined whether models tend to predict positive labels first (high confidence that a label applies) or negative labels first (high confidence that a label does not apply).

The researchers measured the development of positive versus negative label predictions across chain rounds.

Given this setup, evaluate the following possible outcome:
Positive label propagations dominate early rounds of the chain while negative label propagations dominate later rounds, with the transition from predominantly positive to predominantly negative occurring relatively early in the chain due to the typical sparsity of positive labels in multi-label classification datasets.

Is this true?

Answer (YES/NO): YES